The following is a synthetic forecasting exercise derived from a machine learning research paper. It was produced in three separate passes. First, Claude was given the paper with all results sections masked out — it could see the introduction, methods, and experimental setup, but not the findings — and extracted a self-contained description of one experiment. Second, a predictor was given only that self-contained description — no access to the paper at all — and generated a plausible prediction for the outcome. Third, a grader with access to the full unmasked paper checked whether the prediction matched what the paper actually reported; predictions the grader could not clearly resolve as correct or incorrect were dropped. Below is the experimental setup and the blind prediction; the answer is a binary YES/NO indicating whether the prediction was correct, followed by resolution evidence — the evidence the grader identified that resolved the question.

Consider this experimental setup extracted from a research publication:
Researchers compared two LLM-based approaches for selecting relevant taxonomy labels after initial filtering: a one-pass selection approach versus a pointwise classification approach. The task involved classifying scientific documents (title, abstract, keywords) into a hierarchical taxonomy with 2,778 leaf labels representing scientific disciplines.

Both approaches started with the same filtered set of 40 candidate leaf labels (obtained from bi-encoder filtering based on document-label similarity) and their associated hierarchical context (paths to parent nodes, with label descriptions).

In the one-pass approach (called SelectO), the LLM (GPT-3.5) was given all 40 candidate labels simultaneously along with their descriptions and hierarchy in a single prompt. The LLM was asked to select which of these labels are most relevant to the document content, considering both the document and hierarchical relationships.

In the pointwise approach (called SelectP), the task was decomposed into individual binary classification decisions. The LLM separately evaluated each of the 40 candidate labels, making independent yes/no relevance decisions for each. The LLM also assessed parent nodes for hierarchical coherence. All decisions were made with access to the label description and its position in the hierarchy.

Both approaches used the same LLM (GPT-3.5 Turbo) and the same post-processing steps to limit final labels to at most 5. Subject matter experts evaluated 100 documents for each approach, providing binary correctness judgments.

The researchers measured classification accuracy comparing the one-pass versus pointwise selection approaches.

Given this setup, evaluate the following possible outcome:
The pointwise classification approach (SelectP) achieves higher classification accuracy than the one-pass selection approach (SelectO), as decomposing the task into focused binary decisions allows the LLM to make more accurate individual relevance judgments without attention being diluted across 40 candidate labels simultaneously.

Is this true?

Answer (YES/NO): YES